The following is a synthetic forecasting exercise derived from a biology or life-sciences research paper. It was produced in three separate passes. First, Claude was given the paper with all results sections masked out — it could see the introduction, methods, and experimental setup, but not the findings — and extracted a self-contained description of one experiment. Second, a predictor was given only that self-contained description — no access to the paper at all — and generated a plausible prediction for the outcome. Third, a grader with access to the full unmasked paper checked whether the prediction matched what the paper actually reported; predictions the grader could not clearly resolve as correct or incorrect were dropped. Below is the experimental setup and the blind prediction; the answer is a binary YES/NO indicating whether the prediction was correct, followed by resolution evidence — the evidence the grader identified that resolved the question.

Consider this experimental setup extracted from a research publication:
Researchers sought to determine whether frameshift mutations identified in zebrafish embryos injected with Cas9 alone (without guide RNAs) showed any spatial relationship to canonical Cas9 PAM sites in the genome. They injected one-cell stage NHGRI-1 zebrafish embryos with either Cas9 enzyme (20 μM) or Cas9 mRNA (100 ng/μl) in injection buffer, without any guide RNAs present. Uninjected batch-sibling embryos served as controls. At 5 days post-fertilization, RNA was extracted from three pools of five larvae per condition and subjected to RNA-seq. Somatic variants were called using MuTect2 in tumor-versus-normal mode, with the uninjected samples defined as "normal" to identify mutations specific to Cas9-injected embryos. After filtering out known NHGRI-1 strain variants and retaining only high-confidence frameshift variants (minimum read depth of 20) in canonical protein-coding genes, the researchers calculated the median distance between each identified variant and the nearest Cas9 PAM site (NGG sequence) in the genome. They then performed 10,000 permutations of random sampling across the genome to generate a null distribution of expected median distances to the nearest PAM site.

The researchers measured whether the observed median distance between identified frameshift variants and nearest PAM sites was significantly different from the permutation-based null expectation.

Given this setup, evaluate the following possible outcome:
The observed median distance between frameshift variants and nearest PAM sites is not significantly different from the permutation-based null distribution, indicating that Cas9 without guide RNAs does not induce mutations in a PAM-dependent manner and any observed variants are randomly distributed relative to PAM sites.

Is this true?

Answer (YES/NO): NO